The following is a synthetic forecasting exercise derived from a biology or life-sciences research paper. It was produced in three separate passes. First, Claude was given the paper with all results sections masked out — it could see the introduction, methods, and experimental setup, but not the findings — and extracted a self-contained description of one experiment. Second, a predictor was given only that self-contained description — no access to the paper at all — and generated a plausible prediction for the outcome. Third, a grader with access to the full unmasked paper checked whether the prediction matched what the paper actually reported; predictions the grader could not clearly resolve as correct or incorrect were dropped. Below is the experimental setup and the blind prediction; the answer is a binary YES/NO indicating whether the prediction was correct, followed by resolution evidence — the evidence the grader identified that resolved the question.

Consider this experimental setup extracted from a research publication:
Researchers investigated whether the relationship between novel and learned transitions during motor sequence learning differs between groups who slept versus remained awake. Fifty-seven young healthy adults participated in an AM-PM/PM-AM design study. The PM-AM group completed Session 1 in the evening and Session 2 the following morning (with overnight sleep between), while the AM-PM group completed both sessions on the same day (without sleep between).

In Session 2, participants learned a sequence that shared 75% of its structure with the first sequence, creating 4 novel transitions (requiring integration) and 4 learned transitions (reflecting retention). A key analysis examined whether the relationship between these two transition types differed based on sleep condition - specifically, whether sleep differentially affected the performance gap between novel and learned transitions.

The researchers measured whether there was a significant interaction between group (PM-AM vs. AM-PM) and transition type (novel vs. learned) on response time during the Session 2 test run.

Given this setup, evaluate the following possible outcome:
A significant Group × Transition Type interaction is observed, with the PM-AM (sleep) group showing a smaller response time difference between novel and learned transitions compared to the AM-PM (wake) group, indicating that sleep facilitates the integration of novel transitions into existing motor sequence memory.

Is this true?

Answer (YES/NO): NO